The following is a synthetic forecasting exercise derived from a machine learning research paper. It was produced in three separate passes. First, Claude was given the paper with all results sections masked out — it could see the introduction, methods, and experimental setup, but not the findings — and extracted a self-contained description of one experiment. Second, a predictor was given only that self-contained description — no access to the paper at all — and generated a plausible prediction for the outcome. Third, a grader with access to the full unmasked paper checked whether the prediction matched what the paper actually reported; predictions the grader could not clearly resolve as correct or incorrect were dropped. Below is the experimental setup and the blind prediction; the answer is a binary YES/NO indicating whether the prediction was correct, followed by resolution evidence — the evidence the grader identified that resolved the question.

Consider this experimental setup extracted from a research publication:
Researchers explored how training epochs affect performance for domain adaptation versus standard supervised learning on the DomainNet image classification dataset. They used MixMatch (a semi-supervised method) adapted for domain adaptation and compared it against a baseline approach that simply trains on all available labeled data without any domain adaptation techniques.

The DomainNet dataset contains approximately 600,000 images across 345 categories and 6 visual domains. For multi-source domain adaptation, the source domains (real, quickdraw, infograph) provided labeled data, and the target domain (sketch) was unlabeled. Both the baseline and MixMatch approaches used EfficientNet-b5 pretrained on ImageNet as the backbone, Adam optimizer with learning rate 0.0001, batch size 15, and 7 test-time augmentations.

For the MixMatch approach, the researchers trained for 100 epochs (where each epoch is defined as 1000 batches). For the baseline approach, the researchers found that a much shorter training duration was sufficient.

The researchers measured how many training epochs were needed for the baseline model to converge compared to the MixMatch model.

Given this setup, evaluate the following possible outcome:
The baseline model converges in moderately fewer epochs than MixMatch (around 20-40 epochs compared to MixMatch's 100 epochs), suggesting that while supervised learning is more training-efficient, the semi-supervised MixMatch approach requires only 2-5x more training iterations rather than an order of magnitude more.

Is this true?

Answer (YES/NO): NO